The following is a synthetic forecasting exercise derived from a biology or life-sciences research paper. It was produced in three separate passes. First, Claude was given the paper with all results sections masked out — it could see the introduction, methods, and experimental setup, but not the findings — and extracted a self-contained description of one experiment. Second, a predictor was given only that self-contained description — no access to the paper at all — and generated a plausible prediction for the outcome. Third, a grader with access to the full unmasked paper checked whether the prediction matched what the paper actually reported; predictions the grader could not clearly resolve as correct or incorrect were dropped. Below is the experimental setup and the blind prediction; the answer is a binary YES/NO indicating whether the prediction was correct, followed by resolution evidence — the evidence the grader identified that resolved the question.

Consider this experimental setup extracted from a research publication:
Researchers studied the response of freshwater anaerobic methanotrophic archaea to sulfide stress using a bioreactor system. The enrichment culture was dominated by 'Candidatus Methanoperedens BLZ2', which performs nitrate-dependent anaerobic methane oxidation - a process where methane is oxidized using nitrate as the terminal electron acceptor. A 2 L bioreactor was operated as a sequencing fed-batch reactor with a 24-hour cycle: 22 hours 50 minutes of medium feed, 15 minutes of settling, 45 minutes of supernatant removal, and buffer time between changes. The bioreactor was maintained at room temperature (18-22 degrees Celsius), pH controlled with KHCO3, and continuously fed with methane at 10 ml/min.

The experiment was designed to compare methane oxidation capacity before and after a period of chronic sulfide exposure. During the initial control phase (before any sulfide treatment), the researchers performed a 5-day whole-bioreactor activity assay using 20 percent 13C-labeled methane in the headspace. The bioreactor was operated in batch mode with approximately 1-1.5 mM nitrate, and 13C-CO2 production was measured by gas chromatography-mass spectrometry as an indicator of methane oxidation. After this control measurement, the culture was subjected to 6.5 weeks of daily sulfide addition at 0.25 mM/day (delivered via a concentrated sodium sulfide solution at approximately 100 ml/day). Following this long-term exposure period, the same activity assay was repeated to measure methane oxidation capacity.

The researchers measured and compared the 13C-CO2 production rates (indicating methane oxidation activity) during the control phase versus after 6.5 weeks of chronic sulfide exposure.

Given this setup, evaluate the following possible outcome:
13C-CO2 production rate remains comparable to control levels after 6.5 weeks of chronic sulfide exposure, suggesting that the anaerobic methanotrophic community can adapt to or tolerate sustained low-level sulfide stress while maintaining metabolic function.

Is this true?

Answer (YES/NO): NO